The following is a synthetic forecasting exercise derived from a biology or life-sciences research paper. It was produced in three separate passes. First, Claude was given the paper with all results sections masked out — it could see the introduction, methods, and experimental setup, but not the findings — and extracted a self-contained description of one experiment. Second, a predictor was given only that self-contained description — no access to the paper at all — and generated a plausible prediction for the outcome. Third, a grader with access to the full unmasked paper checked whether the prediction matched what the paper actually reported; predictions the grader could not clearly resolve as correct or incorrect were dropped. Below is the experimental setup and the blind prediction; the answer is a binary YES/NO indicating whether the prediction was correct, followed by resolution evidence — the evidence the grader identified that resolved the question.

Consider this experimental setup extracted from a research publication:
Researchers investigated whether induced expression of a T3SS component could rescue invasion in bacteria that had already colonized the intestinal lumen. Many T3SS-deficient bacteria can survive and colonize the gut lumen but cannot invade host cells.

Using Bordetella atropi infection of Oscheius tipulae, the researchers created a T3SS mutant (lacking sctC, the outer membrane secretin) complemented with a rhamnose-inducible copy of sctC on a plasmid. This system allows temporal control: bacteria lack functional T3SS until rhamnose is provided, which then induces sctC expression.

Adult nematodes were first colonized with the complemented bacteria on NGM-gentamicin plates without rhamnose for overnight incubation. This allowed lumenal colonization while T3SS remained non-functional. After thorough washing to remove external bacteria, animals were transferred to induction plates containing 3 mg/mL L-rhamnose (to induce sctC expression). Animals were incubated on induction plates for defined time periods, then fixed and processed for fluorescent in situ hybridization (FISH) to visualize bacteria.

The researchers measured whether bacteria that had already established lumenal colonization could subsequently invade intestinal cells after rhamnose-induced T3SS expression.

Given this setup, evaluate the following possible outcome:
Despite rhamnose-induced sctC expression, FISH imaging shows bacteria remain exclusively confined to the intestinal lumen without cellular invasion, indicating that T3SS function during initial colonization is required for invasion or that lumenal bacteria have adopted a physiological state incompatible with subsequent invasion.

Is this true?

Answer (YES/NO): NO